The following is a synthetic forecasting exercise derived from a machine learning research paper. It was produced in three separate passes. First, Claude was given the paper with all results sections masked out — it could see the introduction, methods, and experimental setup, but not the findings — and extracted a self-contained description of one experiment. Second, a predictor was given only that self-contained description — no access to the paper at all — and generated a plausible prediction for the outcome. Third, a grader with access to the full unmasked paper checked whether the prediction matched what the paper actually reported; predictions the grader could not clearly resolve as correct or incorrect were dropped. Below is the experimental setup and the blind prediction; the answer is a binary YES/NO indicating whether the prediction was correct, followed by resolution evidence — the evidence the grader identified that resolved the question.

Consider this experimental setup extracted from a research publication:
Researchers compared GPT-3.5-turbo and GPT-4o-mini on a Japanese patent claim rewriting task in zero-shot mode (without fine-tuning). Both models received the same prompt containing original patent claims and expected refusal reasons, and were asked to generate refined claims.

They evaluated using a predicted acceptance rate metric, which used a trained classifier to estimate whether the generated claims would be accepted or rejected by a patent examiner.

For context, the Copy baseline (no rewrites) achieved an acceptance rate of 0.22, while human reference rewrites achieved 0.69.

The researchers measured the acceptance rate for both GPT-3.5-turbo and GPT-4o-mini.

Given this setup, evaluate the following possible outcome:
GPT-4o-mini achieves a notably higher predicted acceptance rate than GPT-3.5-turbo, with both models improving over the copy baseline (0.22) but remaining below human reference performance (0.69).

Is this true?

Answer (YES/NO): NO